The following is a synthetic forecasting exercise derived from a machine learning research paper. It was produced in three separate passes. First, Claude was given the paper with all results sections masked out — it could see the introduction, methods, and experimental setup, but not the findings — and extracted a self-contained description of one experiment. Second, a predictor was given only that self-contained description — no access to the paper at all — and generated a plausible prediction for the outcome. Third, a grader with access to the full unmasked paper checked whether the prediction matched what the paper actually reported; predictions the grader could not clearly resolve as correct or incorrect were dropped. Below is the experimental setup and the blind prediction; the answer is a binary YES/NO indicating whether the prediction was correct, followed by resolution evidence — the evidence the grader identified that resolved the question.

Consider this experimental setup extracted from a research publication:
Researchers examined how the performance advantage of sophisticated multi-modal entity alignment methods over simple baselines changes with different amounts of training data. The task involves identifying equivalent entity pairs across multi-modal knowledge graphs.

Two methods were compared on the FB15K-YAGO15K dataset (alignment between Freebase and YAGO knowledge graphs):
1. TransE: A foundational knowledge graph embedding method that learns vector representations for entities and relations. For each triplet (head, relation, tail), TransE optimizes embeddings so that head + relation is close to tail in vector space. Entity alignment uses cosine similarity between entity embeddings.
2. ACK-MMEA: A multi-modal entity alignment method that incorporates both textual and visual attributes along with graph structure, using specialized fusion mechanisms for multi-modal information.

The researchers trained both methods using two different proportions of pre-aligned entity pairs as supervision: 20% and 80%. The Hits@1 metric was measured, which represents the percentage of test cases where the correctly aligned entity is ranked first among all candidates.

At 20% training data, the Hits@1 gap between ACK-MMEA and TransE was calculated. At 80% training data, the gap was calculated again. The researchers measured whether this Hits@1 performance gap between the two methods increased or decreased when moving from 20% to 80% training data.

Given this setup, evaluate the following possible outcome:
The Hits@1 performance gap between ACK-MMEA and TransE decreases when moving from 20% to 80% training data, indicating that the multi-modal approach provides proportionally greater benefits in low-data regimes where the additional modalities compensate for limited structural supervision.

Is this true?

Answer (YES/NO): NO